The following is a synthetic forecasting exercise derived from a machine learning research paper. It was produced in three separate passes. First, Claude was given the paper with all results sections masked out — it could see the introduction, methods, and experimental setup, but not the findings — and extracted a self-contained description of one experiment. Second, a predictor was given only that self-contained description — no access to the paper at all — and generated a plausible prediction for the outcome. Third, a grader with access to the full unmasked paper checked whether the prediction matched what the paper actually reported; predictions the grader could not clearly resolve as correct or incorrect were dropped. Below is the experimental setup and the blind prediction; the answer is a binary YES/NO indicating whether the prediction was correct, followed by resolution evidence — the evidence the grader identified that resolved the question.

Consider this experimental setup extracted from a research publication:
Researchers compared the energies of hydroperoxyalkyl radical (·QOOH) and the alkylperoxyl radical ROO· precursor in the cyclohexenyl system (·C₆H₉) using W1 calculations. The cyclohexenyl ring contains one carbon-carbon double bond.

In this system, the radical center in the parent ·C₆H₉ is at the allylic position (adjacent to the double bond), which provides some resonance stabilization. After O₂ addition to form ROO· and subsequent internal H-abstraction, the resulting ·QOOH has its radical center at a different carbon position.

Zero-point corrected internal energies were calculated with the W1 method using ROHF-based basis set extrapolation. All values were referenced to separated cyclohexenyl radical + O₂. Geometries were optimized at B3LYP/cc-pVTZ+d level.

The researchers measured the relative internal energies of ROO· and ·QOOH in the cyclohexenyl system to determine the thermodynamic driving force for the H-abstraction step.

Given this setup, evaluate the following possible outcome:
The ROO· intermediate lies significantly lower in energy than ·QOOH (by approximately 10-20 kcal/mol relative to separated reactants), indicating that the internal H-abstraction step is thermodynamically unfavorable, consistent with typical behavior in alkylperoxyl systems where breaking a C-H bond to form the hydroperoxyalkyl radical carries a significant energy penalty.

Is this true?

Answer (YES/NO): YES